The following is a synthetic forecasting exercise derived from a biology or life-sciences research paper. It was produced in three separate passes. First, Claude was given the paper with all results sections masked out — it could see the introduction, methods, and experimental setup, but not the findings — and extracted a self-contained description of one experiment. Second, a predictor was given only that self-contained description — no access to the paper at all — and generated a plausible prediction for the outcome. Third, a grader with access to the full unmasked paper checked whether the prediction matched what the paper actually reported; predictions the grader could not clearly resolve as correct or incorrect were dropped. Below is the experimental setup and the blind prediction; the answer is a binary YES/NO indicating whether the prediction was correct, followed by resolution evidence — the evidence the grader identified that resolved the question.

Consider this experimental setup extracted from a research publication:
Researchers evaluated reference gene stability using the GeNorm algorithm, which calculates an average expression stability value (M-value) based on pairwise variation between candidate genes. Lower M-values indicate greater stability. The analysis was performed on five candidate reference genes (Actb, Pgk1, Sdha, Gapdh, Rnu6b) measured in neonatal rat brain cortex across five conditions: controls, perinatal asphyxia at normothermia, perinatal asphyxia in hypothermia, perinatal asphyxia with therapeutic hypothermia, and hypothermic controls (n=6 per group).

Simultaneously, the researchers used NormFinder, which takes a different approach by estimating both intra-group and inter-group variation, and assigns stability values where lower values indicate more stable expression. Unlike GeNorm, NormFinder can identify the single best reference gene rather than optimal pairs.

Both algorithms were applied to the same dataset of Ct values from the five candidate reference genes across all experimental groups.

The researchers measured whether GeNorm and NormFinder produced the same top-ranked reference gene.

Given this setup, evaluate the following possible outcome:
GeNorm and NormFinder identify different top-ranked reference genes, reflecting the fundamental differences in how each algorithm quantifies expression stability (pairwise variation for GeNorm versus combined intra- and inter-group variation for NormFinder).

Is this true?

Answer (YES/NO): YES